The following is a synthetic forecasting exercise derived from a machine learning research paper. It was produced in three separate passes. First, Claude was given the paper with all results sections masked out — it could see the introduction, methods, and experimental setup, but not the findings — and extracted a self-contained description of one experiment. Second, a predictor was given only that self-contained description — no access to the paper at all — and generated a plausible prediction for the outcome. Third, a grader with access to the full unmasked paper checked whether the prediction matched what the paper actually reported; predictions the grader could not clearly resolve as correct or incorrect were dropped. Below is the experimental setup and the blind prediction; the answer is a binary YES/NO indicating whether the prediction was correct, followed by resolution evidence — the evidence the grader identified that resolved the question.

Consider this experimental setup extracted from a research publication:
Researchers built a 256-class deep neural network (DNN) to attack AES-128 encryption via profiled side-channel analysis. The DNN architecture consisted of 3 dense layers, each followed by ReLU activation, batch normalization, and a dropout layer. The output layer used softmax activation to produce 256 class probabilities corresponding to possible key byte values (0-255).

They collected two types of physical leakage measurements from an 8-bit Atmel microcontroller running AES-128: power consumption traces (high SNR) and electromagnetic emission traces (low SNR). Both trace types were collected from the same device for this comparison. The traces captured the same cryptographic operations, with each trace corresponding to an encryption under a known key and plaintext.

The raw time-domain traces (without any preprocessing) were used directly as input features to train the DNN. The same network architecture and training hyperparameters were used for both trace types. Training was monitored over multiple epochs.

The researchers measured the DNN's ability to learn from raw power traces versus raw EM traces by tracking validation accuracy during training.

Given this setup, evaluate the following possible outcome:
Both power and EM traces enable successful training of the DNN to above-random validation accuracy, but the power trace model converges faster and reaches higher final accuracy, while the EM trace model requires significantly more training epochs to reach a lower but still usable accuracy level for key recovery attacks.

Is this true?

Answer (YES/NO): NO